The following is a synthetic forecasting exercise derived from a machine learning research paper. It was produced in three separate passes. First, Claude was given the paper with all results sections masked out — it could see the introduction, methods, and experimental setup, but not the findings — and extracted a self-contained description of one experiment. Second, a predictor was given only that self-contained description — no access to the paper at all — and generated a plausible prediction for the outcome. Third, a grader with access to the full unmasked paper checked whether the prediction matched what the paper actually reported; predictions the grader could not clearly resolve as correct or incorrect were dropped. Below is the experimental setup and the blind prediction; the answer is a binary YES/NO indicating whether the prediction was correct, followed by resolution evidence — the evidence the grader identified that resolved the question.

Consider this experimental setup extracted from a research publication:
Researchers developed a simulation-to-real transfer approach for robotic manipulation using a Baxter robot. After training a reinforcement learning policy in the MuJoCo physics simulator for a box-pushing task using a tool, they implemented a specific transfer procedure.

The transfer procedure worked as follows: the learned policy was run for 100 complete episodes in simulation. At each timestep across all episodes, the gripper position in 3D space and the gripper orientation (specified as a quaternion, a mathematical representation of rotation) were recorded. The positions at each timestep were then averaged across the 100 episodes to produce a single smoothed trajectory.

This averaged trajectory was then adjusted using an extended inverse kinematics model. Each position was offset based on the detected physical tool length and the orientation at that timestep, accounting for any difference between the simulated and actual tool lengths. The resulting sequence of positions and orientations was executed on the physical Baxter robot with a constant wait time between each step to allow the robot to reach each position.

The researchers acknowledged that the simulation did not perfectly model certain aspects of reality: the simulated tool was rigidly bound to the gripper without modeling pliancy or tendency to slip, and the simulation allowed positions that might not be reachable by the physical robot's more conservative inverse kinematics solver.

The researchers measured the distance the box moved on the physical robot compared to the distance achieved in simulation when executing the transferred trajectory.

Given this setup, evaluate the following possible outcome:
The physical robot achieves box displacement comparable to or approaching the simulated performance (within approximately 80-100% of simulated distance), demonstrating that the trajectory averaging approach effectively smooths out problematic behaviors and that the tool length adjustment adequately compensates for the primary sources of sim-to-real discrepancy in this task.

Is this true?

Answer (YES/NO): NO